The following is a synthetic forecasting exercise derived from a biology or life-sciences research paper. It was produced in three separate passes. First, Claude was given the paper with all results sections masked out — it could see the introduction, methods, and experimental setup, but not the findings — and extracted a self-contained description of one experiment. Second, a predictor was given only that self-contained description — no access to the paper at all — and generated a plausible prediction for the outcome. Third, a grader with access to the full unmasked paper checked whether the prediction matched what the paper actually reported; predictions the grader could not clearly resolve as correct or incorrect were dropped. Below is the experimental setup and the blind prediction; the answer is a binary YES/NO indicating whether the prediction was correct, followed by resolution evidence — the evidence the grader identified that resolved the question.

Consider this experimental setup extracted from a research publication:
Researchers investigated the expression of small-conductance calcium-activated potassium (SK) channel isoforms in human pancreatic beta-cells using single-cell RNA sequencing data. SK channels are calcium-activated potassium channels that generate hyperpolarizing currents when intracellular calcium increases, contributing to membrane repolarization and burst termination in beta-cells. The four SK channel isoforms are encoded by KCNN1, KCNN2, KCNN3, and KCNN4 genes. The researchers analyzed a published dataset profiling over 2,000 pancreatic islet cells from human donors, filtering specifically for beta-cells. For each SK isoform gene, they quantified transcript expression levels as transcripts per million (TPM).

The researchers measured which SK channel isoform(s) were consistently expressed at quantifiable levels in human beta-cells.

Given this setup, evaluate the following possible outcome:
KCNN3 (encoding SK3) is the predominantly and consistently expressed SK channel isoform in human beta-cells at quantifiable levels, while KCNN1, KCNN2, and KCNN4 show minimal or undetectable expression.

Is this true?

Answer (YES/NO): YES